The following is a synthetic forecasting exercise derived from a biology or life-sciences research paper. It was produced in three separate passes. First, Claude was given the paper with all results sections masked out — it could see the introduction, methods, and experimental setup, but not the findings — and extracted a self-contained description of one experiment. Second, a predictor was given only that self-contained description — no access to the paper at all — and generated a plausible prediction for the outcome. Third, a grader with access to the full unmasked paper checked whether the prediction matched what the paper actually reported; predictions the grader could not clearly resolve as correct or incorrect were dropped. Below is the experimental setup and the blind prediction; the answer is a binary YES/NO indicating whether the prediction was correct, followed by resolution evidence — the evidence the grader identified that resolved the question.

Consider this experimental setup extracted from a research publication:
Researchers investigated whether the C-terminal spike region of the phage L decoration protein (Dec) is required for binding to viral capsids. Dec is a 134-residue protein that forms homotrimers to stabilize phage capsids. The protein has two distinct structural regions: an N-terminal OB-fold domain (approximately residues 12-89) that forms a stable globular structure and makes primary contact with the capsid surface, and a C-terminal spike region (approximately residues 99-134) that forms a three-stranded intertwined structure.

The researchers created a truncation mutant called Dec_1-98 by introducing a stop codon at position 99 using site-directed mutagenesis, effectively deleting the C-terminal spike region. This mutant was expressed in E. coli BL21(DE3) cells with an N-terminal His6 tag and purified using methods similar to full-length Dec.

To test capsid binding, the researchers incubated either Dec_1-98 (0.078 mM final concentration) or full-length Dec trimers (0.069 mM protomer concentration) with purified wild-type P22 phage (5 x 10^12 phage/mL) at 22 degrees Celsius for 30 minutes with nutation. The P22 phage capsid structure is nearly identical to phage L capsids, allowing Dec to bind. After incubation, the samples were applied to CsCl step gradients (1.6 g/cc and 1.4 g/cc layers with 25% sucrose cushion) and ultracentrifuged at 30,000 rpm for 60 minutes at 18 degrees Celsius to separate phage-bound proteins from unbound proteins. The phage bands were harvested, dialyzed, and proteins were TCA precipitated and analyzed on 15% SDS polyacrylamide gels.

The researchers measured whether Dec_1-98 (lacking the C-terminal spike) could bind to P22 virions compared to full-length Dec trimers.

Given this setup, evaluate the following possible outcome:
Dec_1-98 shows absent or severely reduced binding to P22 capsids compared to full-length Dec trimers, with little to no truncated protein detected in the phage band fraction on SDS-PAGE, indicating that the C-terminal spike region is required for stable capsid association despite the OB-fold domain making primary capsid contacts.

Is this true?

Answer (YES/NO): YES